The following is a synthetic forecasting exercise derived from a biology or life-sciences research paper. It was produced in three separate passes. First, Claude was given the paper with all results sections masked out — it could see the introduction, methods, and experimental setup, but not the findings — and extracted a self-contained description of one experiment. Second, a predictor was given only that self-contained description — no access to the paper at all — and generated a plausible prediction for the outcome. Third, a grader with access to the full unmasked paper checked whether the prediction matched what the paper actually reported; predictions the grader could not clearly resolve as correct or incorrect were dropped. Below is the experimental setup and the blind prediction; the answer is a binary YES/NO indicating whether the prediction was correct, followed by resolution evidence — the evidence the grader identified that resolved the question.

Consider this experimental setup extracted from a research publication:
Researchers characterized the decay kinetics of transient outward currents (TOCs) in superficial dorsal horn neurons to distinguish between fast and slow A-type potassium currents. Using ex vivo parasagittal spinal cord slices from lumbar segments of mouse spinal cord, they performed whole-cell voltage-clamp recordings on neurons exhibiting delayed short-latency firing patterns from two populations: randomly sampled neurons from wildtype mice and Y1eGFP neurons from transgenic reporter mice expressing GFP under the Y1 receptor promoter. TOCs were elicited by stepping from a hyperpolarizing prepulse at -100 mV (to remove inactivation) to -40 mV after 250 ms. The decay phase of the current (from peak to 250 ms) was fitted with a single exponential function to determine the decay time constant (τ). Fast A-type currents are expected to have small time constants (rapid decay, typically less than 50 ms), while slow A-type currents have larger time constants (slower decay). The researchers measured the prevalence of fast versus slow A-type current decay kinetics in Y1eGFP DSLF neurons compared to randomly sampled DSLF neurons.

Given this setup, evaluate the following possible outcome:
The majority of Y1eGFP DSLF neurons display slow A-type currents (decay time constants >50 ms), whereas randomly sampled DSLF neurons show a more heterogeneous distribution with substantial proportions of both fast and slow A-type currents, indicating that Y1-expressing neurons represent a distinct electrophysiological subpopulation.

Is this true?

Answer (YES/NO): NO